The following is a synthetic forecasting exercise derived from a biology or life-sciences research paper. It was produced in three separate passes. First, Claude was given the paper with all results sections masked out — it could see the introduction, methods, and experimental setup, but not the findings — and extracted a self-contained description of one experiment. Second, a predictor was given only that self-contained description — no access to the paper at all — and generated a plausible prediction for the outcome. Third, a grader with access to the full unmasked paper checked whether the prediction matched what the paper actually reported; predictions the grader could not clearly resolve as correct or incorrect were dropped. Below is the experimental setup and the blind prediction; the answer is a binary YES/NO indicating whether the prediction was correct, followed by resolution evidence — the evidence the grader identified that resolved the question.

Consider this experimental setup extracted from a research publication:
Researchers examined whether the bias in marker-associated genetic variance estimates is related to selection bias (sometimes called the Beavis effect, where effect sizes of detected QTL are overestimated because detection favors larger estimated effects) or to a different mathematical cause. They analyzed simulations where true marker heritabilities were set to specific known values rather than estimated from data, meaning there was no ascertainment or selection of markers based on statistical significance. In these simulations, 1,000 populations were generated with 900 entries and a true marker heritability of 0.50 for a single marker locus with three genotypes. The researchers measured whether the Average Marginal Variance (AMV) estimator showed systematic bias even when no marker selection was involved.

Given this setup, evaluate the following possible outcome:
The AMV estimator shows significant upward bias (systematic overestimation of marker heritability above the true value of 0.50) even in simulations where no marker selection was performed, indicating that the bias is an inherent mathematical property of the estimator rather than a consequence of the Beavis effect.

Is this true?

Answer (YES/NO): YES